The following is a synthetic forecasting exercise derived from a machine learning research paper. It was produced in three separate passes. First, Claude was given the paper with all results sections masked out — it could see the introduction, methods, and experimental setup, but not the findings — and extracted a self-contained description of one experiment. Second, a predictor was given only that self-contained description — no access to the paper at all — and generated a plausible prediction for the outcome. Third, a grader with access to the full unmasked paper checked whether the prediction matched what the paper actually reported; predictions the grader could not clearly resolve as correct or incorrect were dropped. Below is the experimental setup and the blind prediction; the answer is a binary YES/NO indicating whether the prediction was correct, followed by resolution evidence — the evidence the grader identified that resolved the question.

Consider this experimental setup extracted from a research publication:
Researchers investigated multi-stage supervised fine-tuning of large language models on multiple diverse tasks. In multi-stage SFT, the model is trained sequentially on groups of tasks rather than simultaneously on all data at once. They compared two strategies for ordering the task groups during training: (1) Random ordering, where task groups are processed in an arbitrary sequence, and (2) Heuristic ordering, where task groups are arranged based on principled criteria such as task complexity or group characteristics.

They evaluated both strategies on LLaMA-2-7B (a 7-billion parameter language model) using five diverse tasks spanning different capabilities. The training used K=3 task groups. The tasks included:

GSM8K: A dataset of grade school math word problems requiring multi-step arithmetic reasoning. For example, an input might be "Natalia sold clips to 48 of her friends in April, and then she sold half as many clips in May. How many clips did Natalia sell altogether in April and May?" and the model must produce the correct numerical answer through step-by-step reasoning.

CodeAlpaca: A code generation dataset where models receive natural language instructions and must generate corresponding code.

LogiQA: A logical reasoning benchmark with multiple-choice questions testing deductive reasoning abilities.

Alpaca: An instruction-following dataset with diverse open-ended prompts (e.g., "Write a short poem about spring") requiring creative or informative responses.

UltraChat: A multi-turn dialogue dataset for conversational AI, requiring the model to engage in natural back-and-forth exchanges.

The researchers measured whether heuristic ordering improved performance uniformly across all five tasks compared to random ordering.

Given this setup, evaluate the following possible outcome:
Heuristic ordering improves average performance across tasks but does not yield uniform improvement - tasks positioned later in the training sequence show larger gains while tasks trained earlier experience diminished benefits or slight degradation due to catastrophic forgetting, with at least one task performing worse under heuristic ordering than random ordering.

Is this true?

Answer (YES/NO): YES